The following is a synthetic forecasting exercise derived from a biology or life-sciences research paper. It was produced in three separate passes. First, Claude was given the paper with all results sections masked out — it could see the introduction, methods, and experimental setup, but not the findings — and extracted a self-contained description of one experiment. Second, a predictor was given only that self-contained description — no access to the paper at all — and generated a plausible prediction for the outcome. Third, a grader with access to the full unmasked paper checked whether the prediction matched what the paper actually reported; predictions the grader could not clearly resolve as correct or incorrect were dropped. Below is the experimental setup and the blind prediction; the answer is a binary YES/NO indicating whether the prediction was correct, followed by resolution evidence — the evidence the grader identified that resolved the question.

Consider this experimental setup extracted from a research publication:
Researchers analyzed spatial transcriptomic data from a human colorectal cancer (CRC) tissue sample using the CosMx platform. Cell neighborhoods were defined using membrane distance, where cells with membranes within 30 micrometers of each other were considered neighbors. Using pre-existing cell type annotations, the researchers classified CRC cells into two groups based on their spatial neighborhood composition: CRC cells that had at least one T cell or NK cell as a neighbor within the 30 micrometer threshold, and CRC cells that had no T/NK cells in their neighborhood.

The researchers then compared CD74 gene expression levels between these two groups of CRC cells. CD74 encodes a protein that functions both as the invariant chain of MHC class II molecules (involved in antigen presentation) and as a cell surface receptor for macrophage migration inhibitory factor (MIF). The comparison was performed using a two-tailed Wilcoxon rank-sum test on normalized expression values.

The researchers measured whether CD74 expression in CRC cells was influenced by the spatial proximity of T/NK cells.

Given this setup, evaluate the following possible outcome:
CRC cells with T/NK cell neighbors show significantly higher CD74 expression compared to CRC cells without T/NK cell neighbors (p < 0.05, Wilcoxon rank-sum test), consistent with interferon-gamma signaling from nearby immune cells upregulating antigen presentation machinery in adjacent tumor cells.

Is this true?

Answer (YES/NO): YES